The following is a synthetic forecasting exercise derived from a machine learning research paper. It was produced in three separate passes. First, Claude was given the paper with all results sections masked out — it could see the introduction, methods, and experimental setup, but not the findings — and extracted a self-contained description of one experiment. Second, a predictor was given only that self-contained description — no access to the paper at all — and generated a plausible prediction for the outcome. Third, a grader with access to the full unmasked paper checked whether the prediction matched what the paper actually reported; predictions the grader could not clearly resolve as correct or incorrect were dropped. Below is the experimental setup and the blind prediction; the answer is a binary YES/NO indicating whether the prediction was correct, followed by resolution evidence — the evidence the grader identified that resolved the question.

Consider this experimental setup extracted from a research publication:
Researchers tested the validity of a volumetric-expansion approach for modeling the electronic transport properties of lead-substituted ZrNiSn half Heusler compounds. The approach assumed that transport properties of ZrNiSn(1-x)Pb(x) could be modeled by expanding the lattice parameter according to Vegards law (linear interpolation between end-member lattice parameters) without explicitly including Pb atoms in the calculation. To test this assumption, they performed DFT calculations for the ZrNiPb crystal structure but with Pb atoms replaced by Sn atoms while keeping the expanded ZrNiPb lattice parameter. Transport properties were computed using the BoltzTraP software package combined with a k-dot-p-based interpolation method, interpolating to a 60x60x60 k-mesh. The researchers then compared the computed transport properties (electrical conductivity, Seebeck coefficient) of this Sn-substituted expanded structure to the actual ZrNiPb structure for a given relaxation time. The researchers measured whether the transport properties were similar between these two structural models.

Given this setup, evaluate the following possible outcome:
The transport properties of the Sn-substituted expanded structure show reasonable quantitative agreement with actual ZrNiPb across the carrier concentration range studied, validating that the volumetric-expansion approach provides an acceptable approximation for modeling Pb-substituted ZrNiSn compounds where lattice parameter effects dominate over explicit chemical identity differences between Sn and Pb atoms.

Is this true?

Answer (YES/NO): YES